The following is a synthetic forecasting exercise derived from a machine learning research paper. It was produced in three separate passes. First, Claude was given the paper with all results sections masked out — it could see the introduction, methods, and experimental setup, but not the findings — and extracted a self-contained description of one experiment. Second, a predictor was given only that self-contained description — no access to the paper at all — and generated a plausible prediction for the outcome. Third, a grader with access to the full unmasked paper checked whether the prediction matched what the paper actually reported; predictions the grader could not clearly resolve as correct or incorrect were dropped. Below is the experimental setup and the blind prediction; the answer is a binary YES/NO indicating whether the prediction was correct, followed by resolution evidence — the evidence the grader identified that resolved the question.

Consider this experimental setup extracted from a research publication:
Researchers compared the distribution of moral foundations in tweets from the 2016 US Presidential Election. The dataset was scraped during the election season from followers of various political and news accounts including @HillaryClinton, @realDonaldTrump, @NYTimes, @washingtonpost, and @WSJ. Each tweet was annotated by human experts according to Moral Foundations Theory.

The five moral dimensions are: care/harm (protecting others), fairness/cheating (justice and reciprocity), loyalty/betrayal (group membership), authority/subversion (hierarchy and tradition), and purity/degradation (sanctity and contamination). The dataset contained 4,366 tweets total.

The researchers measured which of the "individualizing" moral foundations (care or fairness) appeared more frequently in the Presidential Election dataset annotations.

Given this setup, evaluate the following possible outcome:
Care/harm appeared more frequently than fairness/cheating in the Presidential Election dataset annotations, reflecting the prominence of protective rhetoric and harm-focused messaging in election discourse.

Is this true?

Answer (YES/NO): YES